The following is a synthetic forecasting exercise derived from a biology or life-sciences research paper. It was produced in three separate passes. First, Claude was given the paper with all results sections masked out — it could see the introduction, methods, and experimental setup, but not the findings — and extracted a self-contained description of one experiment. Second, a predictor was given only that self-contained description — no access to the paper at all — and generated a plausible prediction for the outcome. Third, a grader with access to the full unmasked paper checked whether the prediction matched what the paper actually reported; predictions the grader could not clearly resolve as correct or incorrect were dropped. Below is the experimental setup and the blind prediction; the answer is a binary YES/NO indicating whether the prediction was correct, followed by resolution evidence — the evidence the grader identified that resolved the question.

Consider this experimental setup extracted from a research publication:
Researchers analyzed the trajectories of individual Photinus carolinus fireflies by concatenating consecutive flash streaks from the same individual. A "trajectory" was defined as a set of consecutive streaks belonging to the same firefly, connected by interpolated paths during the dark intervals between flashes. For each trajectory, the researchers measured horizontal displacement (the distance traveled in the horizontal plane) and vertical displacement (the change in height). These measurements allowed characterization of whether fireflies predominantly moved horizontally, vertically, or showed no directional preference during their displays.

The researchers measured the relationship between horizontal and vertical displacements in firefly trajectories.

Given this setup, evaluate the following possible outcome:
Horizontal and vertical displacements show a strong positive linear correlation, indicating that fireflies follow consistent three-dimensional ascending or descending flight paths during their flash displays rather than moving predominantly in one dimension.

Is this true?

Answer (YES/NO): NO